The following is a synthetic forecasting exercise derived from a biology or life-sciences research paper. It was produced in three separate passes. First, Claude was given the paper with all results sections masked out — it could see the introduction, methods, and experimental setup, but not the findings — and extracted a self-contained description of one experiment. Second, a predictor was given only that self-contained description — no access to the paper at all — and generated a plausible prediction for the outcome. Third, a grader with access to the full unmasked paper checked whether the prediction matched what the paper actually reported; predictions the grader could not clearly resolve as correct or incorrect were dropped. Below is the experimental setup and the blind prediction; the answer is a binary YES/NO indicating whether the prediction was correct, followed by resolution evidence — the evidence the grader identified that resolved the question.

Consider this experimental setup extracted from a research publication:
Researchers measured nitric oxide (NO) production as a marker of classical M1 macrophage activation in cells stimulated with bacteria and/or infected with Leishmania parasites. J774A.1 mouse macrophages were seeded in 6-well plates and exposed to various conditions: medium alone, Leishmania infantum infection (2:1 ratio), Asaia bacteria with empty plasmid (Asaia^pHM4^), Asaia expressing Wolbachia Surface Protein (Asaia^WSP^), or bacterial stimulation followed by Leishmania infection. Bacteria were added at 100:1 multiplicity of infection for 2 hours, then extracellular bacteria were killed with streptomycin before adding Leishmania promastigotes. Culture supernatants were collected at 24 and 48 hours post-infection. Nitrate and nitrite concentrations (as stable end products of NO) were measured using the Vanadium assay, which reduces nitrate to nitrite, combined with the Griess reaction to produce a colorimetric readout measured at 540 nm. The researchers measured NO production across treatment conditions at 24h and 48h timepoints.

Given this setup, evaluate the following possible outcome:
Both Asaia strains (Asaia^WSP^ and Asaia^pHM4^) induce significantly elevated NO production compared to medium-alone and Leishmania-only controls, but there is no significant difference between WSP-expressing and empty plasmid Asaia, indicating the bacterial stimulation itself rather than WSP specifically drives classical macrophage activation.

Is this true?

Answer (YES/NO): NO